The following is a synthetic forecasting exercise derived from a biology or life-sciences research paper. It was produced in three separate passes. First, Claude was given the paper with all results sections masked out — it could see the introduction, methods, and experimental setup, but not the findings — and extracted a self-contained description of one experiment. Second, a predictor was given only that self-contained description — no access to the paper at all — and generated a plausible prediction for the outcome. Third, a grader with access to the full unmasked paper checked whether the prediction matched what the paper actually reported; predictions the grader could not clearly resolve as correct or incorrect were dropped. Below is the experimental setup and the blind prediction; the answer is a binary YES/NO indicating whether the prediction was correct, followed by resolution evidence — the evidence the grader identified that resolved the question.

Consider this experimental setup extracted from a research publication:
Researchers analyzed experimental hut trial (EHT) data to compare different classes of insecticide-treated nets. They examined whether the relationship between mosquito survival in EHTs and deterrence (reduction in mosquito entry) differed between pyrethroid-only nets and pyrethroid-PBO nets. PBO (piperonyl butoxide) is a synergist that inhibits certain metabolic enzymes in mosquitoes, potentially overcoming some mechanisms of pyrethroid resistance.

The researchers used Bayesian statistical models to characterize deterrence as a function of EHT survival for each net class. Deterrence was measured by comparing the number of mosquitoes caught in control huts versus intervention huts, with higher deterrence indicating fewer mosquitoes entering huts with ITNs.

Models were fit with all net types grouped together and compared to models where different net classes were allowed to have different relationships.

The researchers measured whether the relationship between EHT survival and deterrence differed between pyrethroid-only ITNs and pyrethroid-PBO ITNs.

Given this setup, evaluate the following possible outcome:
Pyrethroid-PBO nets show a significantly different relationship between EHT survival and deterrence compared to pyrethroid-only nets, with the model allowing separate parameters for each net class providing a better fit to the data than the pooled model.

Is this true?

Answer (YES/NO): NO